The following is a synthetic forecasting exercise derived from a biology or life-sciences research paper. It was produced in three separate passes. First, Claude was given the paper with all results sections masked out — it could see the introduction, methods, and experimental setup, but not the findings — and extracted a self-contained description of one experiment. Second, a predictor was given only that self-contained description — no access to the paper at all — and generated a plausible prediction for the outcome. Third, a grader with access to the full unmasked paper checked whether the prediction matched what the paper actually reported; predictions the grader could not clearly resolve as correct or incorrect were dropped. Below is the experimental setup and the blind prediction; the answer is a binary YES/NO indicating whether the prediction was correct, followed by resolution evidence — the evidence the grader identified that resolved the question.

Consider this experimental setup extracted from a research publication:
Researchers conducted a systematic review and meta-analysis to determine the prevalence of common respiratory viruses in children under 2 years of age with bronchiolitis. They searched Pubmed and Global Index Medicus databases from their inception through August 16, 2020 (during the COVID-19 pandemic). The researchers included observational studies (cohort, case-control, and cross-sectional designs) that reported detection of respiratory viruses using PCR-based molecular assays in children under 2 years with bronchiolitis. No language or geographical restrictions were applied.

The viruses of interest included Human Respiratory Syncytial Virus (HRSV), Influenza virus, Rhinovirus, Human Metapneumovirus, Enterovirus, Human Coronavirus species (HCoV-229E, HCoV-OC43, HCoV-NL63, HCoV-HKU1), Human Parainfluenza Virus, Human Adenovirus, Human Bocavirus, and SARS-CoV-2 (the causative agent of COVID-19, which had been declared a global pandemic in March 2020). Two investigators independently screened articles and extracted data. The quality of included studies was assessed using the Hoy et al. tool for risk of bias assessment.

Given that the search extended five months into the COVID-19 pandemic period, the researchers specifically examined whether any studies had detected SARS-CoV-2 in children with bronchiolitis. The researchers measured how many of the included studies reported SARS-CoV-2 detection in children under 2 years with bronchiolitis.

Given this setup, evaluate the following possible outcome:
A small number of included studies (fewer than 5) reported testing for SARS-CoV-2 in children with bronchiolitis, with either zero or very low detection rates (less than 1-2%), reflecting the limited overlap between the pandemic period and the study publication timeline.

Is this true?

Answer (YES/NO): NO